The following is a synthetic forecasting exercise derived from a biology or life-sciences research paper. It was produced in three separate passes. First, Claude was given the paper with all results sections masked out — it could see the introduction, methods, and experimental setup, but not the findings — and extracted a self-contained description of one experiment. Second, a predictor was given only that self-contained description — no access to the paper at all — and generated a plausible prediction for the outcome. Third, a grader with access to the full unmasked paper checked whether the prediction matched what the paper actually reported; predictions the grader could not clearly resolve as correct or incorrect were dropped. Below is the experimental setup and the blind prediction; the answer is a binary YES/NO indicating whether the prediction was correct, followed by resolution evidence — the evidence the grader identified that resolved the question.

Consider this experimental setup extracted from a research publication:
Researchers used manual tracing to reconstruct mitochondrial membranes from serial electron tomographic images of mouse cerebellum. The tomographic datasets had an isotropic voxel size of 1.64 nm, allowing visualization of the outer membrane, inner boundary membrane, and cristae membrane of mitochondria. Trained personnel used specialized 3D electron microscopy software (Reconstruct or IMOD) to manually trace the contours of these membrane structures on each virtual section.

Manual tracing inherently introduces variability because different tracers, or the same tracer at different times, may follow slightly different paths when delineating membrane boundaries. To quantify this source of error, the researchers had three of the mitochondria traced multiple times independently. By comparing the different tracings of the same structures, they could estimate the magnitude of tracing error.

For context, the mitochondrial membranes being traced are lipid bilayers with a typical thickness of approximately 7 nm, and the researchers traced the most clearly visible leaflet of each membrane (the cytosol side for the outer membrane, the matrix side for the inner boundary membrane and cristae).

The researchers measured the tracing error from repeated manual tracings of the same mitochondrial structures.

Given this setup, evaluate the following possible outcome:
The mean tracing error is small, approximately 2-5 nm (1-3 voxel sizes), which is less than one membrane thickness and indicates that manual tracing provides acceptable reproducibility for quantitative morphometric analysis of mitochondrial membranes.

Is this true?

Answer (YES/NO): YES